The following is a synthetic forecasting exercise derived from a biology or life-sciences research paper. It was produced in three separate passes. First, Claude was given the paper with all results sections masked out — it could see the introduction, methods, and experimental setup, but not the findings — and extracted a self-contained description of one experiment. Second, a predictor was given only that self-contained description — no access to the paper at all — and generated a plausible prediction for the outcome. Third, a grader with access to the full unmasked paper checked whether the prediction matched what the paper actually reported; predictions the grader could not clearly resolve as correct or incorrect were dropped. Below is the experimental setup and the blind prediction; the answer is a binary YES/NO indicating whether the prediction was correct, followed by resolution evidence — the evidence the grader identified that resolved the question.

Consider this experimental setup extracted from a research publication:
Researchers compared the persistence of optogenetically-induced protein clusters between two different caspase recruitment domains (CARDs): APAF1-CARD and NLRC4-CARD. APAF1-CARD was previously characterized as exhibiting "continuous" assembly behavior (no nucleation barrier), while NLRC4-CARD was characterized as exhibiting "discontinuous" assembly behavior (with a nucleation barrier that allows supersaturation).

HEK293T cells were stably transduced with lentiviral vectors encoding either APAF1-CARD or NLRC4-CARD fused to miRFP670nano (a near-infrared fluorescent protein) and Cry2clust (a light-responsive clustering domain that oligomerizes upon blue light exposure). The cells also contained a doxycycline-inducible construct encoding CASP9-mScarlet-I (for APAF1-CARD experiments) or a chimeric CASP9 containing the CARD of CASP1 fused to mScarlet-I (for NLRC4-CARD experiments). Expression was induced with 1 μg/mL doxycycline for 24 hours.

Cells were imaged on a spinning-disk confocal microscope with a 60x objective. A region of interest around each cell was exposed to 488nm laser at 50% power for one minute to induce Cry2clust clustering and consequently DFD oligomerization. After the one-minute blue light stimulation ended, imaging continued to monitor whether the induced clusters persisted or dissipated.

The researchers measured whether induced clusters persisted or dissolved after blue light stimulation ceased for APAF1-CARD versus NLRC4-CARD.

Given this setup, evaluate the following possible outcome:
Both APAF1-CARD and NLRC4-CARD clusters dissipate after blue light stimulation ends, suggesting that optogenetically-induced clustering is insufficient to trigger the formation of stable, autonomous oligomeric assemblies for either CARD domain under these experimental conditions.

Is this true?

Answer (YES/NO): NO